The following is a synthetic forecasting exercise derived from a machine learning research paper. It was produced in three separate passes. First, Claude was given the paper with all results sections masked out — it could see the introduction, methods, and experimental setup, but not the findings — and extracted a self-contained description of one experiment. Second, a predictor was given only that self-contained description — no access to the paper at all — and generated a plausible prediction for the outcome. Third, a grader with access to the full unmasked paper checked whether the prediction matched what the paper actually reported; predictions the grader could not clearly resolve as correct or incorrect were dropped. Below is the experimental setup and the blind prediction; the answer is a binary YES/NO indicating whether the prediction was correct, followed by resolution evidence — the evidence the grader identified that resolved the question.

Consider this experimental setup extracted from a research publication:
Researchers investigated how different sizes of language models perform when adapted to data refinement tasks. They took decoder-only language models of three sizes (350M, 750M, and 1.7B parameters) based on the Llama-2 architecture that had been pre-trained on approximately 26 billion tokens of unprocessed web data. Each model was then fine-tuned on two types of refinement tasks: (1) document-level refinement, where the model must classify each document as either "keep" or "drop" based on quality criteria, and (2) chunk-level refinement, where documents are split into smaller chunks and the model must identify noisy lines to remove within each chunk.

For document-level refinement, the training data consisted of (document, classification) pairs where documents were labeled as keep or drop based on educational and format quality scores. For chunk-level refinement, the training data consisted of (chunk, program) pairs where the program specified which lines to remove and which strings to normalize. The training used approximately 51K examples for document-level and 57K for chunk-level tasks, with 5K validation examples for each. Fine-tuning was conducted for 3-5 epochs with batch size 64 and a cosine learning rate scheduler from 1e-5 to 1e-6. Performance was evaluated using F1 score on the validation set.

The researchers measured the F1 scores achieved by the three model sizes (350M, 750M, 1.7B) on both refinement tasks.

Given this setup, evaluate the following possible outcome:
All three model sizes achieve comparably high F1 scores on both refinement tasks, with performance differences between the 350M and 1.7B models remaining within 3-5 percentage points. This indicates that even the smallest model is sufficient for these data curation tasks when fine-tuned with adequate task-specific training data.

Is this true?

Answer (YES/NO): YES